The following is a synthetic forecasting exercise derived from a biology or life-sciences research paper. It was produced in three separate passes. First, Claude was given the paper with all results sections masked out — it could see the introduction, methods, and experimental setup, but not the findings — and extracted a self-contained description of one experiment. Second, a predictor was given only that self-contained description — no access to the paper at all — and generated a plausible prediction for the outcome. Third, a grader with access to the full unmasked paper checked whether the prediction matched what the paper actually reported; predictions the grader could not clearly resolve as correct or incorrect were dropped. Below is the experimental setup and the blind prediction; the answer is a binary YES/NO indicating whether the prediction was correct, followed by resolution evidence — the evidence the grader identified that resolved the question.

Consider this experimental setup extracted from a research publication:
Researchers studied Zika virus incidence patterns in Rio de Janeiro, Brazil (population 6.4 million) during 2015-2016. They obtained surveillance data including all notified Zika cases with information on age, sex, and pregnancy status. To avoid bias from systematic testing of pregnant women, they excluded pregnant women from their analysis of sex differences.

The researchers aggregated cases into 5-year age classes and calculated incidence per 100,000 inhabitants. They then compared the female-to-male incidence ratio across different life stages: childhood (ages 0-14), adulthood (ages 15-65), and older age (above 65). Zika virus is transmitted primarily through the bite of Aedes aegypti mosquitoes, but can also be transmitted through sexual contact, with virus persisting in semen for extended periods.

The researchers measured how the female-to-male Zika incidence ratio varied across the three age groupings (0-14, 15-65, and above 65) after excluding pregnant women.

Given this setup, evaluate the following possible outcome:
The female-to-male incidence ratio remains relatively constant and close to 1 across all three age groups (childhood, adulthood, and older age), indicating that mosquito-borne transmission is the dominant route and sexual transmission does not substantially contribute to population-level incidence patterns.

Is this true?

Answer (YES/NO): NO